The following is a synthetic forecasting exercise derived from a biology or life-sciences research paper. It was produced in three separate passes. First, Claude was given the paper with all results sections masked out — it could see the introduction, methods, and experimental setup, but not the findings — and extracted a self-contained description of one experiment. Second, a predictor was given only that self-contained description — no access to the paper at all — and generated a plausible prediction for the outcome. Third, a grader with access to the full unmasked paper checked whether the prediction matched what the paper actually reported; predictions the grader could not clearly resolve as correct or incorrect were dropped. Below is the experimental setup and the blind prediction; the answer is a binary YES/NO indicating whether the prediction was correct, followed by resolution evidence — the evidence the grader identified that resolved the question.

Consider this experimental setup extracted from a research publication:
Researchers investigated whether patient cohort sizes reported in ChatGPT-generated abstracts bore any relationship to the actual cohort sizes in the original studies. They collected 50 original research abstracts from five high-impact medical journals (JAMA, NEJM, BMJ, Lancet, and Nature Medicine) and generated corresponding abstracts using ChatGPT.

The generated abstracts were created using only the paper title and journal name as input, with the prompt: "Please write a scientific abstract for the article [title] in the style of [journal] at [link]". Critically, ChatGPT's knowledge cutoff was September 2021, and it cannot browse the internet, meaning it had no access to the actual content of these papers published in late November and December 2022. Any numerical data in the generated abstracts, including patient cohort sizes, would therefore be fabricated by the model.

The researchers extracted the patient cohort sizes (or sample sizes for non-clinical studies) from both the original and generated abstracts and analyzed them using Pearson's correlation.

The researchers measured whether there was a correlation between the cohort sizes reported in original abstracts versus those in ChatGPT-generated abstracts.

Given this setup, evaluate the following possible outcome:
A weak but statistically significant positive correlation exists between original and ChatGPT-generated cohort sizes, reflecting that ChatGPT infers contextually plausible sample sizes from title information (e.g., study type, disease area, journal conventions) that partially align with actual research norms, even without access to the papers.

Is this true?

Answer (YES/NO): NO